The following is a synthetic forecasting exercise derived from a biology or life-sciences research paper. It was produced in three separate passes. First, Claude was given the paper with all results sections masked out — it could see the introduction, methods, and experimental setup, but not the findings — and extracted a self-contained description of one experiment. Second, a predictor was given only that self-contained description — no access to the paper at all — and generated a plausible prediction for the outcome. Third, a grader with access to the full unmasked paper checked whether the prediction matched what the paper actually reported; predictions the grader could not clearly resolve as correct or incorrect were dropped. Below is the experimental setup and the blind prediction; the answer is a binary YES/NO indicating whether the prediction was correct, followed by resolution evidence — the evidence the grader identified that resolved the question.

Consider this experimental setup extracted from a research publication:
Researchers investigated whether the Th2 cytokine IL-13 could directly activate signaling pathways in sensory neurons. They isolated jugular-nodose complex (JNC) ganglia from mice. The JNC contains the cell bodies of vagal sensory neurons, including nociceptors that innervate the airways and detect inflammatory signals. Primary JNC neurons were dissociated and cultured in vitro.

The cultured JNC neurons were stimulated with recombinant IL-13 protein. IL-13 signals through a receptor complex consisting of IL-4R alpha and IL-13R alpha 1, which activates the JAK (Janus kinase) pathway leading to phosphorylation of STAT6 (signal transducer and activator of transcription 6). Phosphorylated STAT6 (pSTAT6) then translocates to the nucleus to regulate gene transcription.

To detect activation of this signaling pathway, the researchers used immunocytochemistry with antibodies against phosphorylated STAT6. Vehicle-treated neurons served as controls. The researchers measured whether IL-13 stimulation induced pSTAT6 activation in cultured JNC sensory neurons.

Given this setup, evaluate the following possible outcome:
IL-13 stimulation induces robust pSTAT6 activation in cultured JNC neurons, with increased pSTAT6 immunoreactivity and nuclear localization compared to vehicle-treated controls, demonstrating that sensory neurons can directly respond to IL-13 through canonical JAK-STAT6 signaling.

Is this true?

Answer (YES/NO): NO